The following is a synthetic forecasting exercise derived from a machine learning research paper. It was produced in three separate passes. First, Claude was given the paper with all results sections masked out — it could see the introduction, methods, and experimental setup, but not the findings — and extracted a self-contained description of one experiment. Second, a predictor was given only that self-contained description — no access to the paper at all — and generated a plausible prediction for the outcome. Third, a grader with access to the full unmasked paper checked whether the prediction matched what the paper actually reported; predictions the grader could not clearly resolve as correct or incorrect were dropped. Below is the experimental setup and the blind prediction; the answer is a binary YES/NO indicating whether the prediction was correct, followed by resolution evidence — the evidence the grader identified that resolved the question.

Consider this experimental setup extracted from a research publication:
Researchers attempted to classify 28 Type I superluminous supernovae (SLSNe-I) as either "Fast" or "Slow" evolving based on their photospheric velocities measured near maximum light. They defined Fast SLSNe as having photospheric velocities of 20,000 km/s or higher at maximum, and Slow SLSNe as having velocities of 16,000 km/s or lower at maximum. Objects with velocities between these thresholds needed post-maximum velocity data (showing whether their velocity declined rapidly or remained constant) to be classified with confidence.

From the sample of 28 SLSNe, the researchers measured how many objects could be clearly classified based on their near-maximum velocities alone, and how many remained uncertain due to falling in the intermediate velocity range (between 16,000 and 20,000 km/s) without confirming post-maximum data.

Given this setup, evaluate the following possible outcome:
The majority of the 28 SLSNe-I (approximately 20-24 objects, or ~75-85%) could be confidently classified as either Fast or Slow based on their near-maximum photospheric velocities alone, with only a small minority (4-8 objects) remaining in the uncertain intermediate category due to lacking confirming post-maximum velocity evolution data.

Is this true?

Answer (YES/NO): NO